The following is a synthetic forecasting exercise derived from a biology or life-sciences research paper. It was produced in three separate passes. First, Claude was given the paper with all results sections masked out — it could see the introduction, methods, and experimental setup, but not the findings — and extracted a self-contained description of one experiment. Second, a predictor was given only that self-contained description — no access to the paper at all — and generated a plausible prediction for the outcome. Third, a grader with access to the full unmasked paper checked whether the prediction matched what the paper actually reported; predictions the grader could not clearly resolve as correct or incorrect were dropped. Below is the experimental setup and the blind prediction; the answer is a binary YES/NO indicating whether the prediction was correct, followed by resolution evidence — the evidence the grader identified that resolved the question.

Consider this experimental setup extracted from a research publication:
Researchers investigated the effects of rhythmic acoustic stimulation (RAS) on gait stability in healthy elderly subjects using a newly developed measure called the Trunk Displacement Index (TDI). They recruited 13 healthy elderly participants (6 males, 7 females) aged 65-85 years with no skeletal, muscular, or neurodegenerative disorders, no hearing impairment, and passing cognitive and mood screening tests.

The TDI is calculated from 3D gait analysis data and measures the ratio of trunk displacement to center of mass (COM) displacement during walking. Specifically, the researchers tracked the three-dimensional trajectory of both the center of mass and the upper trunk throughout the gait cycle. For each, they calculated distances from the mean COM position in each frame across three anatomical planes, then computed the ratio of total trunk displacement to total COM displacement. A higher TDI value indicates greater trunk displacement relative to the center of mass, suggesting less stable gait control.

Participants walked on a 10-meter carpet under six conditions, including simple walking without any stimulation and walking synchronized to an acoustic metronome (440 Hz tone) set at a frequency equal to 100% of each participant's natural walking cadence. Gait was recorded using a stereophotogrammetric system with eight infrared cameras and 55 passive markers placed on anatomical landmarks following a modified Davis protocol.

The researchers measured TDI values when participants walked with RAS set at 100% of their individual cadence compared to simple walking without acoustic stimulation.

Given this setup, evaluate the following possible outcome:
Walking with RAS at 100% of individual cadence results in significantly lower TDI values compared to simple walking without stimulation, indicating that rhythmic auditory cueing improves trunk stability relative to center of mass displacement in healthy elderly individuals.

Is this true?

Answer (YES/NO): YES